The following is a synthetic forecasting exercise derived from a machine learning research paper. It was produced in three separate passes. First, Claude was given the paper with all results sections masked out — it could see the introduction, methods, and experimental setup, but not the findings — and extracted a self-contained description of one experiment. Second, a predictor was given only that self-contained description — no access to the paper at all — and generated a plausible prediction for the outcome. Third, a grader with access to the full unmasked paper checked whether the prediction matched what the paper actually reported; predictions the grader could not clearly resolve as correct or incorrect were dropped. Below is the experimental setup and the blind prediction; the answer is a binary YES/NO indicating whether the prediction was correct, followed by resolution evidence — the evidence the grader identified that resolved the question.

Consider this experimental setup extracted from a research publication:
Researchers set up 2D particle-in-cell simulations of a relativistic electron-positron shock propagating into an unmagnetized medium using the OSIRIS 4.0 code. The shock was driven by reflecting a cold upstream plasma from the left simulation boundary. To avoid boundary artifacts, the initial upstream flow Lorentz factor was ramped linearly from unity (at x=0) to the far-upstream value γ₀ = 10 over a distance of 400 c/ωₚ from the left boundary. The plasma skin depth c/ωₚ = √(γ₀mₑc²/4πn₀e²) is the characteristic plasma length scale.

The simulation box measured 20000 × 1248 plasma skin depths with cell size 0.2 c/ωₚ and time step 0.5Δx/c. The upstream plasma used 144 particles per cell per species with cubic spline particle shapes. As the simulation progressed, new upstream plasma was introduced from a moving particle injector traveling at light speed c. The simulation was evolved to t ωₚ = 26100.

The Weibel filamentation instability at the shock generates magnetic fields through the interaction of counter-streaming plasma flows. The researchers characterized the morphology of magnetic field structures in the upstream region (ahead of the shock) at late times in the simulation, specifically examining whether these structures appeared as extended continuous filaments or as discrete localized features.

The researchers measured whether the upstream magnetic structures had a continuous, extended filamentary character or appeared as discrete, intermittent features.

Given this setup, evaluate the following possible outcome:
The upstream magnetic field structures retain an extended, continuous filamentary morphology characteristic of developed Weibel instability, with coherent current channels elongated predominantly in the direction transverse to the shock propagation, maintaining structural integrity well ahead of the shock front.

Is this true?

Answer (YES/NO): NO